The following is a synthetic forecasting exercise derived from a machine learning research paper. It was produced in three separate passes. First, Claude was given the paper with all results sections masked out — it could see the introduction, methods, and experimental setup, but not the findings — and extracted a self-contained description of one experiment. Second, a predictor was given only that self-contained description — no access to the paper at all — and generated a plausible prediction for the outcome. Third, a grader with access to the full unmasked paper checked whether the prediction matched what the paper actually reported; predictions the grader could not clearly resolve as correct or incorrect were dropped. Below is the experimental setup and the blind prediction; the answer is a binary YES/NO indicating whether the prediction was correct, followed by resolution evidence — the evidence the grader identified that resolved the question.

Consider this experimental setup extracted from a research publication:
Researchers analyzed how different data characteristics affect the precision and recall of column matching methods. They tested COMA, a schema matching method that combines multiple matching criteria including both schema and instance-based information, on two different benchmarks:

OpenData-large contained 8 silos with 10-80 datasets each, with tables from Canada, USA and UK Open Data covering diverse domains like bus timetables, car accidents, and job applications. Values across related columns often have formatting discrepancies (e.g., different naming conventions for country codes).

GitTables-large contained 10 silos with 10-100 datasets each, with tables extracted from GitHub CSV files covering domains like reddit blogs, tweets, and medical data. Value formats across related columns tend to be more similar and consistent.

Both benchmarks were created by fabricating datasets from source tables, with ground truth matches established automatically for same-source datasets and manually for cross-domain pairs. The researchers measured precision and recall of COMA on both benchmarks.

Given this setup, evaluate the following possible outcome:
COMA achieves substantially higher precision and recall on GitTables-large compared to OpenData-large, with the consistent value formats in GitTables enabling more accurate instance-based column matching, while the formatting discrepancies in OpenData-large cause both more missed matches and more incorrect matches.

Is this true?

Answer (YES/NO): NO